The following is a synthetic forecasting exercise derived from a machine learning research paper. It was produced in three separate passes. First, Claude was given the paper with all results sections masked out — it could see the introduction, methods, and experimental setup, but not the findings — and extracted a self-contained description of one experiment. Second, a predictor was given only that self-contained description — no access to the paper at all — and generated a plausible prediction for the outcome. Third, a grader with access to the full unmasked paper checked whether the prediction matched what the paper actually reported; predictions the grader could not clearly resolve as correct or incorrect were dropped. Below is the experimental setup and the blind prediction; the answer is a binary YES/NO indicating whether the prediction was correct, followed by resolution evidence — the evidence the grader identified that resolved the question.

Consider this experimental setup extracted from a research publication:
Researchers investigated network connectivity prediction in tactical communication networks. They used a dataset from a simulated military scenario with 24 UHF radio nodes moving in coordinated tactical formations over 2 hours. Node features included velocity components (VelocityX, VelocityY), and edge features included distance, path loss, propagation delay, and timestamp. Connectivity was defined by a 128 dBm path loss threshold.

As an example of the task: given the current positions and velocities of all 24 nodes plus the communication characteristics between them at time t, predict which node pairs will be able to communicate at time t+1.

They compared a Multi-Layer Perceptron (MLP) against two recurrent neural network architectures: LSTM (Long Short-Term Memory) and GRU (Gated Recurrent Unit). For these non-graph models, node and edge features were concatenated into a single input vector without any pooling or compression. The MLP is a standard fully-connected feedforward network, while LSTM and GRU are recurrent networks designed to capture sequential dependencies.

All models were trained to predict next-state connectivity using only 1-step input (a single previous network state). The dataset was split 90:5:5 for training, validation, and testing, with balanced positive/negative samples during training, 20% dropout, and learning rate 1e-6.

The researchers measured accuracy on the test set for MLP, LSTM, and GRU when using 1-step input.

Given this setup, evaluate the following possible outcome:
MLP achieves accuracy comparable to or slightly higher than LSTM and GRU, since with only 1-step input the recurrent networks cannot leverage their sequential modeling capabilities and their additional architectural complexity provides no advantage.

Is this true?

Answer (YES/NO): NO